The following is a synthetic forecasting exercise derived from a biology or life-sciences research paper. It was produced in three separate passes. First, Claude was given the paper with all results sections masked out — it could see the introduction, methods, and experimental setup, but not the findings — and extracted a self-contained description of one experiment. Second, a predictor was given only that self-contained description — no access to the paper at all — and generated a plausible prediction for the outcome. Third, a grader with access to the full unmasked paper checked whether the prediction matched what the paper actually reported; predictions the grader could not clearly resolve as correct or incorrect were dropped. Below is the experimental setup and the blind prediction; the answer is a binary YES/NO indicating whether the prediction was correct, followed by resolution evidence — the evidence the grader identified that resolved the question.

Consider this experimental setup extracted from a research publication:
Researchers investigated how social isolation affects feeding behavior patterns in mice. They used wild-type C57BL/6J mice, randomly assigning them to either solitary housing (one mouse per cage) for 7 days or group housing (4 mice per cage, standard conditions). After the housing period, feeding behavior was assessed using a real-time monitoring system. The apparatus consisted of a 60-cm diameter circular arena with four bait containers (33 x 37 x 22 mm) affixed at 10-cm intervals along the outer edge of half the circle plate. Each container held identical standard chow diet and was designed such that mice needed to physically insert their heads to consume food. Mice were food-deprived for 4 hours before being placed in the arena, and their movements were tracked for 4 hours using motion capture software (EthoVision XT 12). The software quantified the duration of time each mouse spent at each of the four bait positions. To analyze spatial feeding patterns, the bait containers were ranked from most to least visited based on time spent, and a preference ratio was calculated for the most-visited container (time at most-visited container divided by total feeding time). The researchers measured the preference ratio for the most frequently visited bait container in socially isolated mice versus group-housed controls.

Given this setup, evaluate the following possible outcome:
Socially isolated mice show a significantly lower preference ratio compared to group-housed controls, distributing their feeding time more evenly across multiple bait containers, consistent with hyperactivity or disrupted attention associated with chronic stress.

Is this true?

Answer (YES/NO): NO